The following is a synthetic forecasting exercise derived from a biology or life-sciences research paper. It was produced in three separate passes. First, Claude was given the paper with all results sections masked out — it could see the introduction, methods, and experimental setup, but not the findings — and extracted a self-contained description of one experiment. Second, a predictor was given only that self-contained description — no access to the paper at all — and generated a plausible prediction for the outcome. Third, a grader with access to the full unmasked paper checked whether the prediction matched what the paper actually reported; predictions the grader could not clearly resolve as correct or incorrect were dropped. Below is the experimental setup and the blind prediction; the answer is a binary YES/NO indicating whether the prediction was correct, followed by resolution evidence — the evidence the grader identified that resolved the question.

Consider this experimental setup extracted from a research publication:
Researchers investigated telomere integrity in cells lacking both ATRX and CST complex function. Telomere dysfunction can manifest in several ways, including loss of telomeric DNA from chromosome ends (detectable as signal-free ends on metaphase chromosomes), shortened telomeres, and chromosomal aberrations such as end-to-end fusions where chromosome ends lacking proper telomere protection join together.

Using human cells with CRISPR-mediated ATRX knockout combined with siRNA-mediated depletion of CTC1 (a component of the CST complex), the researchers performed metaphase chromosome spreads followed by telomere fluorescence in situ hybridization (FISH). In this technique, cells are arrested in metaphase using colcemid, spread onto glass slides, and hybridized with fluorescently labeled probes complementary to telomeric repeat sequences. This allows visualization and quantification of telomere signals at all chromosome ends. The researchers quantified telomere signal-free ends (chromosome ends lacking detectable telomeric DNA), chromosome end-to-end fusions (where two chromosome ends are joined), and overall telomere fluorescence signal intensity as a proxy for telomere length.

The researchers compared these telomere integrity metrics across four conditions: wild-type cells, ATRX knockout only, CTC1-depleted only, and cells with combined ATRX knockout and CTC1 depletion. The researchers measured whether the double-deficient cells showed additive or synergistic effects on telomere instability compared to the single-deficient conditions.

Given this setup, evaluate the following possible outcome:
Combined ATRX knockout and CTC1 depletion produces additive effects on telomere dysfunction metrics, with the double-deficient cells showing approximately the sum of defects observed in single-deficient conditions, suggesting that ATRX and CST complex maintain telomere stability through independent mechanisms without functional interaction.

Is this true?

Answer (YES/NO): NO